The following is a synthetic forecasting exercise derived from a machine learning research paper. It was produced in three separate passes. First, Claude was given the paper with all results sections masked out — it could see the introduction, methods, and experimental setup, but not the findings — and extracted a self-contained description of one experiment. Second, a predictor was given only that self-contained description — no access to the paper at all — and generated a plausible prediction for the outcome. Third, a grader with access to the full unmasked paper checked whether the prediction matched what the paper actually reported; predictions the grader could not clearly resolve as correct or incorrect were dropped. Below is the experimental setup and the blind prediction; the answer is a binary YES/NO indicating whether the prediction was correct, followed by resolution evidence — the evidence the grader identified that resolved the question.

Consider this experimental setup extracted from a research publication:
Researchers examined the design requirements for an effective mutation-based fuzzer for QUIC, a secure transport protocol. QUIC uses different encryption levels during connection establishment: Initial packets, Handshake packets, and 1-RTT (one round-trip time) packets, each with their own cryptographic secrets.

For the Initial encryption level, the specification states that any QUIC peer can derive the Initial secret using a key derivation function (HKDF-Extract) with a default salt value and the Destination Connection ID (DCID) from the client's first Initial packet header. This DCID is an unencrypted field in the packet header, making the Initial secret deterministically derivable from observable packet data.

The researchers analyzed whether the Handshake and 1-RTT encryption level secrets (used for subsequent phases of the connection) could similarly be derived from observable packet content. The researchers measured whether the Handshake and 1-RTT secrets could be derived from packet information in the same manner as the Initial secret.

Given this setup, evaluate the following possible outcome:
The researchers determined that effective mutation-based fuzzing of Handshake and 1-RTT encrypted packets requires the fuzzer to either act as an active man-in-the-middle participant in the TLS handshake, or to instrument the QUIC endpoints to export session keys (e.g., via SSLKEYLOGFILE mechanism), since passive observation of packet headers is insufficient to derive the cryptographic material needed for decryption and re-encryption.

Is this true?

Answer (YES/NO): NO